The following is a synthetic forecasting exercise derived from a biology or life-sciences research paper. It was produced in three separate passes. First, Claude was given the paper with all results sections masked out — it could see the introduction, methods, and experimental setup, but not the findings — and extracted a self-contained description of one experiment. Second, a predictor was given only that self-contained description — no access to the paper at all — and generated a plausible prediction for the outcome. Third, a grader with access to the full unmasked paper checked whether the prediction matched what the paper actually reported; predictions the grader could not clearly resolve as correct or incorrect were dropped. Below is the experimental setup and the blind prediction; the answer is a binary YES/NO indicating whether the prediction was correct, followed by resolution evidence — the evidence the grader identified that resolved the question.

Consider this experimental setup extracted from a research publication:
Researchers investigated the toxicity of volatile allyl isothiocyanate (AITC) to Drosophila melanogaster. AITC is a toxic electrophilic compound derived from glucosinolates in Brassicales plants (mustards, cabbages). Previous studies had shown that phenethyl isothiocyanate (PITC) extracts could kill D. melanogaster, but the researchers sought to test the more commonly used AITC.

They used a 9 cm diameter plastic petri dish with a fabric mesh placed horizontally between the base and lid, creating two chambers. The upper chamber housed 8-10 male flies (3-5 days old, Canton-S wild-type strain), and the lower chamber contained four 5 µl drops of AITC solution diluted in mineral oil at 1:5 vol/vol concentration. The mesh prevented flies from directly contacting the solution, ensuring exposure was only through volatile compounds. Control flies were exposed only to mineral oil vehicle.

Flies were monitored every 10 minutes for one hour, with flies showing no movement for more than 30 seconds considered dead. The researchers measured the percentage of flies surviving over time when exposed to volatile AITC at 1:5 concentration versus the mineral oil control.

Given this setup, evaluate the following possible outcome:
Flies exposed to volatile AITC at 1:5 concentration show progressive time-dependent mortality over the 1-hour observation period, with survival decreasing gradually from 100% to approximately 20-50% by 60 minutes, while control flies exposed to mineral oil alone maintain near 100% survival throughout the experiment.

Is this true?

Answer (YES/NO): NO